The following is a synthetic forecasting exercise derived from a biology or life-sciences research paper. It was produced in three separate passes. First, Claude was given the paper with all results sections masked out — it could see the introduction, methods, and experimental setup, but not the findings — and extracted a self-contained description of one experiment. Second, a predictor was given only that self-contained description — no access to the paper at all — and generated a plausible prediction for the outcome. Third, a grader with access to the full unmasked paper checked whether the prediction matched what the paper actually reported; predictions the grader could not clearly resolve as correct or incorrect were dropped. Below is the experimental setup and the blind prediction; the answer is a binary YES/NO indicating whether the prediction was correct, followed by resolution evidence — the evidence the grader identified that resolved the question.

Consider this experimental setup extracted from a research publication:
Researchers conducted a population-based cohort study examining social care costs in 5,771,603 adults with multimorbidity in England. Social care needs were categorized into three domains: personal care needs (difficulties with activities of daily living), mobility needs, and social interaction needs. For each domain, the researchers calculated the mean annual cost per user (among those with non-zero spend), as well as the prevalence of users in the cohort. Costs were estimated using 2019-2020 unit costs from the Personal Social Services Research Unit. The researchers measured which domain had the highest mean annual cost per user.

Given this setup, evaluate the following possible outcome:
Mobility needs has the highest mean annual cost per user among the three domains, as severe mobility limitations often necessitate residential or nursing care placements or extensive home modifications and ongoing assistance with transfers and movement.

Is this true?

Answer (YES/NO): NO